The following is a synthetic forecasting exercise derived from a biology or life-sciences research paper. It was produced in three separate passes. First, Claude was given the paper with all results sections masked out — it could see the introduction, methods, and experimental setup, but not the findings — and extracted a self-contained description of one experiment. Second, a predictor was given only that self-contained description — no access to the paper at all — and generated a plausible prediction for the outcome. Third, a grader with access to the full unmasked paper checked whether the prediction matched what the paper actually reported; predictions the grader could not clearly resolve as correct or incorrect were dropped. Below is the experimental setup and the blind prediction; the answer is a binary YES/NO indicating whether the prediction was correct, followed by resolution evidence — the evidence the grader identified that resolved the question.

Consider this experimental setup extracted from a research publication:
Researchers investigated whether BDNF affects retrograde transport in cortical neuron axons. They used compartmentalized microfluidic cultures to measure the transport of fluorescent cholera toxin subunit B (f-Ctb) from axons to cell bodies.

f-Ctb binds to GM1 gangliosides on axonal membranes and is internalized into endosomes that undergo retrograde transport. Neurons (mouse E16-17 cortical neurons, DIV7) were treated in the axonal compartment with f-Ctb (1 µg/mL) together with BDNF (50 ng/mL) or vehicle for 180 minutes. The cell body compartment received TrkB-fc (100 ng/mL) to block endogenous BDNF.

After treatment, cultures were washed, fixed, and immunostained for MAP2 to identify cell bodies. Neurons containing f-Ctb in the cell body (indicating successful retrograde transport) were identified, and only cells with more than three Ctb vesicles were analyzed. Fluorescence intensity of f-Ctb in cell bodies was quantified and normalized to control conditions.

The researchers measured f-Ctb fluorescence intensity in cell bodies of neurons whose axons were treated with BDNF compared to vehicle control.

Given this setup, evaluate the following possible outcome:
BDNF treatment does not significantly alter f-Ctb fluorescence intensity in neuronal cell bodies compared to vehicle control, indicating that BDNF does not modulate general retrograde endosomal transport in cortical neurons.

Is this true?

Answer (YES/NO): NO